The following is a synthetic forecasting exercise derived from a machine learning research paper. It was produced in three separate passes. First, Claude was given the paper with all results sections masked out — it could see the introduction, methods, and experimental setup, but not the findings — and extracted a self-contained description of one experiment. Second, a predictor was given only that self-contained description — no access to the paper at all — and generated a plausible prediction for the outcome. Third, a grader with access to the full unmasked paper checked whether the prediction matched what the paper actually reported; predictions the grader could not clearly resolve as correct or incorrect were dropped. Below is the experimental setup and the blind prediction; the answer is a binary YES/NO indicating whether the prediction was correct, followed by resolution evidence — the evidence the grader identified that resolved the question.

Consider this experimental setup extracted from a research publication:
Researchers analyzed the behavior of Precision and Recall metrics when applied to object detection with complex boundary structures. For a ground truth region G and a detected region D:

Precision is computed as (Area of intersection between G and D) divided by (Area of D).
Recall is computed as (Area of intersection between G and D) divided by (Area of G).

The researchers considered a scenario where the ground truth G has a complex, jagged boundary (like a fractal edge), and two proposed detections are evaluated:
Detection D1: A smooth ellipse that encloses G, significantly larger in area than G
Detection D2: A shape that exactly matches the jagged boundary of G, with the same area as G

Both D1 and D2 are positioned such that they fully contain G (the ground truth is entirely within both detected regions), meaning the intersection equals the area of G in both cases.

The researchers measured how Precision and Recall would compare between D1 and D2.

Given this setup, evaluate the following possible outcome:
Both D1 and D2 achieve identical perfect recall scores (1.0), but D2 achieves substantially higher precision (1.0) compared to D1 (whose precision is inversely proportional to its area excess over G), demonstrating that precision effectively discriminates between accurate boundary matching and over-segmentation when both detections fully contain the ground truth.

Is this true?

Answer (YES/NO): NO